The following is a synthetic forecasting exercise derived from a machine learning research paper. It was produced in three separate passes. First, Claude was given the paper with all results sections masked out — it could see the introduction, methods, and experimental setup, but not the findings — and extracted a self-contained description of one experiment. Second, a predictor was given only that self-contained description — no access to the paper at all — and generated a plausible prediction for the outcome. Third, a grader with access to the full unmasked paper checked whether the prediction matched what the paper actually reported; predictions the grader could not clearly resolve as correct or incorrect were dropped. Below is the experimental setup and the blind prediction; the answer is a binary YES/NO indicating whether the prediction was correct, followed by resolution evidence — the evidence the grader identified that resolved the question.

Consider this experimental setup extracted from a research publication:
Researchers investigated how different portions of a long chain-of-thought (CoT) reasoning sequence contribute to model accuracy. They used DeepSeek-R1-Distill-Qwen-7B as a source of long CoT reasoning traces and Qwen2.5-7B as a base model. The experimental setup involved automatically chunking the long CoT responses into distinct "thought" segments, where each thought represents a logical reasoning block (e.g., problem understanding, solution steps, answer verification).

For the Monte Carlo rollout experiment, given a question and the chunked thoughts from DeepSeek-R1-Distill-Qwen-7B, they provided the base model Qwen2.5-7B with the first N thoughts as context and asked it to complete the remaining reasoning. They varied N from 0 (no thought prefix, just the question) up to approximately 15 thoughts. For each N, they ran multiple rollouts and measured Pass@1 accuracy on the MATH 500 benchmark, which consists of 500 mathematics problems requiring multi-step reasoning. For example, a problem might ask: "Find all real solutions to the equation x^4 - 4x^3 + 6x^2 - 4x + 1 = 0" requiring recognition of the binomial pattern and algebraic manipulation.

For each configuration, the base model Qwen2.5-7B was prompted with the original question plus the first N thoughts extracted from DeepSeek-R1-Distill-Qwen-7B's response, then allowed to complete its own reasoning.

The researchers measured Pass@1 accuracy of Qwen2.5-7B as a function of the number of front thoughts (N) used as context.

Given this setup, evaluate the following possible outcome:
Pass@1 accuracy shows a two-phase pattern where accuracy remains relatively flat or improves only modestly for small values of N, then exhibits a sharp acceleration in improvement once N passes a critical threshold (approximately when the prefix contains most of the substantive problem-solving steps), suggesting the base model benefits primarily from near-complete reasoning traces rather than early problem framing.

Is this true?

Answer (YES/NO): NO